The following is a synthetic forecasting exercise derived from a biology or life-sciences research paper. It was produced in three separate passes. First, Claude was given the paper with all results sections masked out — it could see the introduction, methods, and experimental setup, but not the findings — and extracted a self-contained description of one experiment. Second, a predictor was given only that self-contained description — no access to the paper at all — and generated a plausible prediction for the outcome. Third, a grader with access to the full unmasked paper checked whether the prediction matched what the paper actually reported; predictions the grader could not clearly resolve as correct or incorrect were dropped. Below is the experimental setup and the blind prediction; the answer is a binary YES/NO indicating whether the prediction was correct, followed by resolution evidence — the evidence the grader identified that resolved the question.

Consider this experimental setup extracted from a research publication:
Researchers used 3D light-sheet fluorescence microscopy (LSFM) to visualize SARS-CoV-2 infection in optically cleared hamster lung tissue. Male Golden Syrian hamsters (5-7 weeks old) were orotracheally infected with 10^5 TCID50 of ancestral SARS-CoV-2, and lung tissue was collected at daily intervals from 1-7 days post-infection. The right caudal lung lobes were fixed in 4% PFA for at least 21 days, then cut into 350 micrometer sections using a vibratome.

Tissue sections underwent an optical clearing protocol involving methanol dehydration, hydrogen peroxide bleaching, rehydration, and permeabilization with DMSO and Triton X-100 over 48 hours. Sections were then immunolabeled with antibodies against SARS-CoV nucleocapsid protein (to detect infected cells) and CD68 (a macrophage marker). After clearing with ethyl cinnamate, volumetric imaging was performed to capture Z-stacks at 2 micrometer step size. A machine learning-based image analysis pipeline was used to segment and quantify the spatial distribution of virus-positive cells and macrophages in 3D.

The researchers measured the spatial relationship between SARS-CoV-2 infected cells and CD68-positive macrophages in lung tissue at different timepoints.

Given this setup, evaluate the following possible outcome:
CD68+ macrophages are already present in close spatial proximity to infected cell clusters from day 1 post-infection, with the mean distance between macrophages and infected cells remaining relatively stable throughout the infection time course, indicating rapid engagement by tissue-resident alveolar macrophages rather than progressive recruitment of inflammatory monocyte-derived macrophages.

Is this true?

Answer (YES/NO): NO